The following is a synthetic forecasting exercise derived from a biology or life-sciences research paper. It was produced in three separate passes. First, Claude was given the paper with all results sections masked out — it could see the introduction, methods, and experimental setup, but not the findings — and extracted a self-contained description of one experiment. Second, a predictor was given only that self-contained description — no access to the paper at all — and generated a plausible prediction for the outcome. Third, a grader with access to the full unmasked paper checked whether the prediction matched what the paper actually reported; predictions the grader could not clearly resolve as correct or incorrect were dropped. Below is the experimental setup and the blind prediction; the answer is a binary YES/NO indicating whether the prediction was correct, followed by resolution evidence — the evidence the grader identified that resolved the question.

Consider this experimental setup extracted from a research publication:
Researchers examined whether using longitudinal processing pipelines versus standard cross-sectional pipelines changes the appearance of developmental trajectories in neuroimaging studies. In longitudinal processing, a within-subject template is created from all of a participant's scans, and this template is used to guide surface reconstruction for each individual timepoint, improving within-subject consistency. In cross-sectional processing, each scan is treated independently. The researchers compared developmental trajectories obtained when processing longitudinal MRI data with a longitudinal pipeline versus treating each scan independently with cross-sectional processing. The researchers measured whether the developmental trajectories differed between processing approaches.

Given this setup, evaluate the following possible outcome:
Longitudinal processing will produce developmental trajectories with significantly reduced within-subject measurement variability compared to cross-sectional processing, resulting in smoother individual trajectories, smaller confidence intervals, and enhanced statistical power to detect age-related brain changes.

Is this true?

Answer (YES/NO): YES